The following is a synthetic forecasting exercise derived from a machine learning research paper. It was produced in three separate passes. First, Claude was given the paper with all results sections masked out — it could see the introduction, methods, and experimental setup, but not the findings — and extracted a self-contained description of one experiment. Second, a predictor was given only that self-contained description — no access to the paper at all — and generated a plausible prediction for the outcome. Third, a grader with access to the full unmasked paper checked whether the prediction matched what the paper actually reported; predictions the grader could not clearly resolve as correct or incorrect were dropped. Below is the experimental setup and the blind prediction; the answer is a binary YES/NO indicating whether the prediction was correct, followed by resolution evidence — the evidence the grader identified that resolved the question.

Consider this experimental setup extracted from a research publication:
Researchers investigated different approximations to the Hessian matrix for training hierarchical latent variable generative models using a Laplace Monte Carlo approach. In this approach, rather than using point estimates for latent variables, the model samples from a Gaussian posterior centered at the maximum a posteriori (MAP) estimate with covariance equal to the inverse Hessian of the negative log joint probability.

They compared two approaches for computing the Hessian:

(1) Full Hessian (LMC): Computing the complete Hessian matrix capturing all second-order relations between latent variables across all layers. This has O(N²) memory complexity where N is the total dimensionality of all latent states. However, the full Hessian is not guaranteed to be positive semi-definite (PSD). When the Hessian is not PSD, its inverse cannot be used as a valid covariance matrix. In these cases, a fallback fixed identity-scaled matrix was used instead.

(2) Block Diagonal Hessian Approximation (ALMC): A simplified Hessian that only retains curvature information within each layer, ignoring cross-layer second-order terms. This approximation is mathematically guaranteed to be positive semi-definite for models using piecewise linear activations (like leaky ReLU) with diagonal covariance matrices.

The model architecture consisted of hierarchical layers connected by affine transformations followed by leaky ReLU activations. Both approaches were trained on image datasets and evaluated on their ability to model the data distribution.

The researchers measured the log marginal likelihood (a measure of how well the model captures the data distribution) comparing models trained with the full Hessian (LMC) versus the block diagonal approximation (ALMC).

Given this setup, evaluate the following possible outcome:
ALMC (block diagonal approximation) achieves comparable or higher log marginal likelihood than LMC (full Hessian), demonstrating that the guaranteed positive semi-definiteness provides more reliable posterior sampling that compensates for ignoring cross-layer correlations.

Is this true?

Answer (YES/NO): YES